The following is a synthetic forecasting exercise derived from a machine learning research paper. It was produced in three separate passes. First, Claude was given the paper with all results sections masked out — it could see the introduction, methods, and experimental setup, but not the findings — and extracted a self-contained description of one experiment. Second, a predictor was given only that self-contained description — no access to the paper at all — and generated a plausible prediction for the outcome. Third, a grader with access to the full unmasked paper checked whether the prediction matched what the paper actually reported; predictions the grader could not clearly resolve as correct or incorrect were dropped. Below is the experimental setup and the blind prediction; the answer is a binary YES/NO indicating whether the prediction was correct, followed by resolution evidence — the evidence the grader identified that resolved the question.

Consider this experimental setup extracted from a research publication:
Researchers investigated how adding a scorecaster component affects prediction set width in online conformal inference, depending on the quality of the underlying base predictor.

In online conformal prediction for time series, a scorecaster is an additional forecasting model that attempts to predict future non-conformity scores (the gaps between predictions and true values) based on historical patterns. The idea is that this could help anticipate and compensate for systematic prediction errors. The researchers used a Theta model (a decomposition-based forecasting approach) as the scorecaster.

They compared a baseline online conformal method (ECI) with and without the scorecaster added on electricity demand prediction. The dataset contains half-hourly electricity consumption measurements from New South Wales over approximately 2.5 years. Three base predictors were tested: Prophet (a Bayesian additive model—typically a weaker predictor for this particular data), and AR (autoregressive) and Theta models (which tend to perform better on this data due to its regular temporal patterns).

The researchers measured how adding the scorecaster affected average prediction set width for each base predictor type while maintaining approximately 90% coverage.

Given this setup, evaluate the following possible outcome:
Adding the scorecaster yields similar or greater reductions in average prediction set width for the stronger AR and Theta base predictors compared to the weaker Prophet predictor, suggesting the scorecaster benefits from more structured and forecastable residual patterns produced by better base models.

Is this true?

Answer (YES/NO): NO